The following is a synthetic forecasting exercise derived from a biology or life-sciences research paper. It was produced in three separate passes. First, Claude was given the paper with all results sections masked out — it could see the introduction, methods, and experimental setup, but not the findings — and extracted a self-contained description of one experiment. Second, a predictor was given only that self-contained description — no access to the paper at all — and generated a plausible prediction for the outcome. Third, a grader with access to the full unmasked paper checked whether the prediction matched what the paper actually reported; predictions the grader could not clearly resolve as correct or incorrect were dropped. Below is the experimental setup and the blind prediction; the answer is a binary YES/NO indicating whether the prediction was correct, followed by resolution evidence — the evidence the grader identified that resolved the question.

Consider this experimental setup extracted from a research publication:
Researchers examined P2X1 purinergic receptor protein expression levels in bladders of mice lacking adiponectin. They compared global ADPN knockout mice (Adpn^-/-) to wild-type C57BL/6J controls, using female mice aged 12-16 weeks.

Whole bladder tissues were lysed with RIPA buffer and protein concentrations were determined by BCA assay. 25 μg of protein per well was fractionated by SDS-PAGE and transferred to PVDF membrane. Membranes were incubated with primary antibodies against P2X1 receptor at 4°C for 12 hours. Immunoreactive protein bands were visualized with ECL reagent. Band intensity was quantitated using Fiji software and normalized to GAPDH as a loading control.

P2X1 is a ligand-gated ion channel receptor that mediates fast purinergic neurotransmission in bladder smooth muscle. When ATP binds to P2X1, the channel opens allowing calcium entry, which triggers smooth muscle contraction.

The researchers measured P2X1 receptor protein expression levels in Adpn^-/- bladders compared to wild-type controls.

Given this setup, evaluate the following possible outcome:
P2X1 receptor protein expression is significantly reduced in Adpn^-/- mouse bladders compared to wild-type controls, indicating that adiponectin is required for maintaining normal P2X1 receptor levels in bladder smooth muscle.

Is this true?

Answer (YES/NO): YES